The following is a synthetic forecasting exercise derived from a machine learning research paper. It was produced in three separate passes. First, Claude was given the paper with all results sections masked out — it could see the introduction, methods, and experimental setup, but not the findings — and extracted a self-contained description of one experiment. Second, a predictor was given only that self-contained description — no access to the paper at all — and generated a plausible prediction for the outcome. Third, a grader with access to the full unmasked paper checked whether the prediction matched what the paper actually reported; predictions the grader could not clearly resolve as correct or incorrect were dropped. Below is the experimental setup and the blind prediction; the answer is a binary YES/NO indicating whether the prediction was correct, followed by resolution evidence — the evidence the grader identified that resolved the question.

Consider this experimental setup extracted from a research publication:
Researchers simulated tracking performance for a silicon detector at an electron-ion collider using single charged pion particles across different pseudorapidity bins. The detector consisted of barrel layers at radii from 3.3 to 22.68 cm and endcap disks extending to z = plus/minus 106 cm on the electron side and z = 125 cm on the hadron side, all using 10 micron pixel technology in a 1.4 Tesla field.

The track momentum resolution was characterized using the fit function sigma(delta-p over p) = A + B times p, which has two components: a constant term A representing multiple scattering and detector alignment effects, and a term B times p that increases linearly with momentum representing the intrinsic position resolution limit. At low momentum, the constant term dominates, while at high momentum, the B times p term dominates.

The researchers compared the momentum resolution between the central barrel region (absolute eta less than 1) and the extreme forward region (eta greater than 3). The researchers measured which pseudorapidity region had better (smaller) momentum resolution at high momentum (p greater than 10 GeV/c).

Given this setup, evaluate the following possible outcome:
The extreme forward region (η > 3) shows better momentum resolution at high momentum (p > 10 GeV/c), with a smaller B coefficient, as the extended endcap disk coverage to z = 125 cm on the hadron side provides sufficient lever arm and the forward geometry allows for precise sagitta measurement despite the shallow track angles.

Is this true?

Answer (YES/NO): NO